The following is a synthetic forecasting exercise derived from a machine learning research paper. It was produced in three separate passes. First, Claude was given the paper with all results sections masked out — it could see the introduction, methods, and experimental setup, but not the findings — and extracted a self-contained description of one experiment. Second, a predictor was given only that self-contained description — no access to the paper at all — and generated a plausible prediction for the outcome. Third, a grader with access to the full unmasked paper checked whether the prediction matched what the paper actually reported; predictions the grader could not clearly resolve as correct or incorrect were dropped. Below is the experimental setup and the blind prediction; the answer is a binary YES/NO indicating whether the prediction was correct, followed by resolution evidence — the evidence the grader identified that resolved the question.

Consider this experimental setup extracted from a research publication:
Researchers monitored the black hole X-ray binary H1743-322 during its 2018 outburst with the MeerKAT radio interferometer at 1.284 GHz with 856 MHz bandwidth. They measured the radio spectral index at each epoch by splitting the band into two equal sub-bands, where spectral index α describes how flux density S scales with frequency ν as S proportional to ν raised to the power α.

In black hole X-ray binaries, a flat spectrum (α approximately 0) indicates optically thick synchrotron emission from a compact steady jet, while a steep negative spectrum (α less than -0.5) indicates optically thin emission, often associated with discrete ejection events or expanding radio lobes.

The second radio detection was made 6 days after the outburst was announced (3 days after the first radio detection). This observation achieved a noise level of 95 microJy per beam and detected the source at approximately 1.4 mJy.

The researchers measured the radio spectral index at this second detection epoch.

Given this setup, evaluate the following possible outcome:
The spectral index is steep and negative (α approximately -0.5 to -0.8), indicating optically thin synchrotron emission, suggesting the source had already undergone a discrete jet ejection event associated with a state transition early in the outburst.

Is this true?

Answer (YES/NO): NO